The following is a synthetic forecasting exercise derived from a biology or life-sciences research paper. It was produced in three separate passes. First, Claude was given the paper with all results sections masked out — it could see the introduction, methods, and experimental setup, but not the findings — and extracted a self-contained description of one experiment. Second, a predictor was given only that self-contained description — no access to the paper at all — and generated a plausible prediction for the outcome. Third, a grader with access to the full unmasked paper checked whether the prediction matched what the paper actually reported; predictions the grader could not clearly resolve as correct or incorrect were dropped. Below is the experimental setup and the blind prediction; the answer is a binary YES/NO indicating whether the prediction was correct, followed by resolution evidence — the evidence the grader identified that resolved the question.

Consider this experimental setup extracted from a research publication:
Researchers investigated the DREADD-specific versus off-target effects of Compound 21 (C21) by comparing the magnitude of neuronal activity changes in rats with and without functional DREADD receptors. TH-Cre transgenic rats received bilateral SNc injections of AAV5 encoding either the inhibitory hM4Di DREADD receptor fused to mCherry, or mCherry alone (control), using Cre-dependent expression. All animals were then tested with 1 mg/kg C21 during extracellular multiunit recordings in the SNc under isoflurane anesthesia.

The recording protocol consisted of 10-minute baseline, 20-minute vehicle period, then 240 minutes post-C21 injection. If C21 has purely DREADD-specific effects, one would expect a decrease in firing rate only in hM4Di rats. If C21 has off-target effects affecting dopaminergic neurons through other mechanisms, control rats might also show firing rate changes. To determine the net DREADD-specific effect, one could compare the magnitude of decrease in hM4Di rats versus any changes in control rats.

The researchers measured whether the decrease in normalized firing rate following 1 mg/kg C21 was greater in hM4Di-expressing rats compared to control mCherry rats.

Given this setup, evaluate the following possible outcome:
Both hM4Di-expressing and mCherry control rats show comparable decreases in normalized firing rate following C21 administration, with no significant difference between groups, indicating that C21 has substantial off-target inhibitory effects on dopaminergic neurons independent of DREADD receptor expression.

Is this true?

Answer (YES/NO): NO